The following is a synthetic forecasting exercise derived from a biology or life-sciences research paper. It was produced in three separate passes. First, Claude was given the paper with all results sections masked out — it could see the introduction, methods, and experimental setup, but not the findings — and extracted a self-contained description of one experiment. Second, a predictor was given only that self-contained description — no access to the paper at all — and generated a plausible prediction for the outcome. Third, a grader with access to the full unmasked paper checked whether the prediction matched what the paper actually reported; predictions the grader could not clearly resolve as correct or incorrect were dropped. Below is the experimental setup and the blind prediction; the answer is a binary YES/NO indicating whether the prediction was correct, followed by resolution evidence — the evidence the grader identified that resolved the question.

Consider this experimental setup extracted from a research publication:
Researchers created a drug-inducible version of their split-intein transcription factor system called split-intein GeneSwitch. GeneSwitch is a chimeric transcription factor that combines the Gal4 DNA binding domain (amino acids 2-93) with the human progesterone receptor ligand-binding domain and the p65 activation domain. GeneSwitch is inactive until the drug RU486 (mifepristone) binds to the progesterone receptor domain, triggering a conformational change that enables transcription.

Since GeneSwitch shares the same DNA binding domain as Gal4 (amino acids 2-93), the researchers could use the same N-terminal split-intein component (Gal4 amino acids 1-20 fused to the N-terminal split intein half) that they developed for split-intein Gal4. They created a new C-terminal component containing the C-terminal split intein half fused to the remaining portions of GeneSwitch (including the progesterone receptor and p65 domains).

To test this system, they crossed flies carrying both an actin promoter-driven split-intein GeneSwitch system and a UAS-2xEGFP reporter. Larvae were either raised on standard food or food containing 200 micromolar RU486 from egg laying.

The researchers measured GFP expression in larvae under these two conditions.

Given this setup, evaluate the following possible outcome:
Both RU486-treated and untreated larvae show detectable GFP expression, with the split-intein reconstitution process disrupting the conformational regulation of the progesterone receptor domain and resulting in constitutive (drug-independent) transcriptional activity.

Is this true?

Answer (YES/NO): NO